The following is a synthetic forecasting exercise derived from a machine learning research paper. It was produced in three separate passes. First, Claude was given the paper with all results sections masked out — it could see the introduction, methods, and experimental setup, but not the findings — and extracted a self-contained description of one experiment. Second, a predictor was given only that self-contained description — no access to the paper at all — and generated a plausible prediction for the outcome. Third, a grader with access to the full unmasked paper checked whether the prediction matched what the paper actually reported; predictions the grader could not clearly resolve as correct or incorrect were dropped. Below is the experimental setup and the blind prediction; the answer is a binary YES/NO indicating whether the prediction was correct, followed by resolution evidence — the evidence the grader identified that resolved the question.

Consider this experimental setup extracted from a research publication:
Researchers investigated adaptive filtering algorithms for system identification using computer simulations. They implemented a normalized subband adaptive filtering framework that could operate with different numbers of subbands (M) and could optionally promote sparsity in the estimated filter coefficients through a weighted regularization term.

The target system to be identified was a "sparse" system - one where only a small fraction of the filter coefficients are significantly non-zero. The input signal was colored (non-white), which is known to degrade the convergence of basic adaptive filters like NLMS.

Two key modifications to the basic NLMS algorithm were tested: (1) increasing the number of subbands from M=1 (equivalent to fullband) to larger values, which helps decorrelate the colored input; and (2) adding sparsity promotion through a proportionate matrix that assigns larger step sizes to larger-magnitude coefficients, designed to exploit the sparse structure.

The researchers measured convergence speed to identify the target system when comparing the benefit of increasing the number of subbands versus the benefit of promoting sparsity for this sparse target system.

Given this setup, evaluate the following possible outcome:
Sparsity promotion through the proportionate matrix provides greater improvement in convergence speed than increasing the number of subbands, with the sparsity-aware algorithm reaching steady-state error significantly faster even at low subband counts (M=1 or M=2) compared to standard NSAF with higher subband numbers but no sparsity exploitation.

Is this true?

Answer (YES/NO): YES